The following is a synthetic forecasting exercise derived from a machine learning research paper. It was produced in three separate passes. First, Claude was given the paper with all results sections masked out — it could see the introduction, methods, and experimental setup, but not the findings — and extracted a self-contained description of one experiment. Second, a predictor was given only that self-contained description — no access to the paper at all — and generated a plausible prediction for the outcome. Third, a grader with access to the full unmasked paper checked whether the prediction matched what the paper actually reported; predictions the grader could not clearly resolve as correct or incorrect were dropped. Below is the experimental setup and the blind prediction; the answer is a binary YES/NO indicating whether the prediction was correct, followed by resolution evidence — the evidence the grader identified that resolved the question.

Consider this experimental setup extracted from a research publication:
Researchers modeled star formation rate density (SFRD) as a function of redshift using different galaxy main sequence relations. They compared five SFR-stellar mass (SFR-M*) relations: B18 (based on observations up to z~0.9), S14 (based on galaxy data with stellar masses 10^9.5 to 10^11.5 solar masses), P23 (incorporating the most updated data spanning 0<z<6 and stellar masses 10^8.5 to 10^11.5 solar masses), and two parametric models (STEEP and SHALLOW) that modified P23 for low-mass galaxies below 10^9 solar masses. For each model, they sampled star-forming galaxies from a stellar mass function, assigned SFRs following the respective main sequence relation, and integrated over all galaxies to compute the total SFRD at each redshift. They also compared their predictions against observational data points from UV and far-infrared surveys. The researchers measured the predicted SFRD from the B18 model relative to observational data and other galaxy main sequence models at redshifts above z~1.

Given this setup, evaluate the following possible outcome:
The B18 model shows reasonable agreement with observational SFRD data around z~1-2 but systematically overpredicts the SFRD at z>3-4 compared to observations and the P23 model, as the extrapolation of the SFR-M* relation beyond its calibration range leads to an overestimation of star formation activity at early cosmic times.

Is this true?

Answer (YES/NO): NO